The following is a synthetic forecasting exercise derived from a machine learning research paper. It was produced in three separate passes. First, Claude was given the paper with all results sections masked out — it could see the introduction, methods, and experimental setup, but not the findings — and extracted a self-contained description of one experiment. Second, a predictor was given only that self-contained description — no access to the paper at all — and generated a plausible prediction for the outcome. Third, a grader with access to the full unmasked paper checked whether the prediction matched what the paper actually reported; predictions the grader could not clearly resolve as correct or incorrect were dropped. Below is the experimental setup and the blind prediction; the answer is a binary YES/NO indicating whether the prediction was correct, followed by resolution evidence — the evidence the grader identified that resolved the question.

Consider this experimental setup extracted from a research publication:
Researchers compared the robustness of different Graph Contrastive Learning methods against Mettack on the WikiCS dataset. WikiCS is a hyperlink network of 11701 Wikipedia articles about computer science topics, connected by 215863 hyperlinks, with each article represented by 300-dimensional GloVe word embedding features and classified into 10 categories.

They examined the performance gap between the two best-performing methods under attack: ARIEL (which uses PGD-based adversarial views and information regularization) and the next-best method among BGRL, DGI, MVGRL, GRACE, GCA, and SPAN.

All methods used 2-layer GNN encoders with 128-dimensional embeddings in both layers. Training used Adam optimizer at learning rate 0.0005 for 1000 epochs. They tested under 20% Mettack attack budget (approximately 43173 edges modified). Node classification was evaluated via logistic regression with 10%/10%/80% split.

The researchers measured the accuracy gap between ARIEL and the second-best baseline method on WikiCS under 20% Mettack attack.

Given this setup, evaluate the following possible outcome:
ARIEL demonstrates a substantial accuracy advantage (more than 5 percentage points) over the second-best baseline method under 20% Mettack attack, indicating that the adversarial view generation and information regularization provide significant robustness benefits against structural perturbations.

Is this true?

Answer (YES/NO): NO